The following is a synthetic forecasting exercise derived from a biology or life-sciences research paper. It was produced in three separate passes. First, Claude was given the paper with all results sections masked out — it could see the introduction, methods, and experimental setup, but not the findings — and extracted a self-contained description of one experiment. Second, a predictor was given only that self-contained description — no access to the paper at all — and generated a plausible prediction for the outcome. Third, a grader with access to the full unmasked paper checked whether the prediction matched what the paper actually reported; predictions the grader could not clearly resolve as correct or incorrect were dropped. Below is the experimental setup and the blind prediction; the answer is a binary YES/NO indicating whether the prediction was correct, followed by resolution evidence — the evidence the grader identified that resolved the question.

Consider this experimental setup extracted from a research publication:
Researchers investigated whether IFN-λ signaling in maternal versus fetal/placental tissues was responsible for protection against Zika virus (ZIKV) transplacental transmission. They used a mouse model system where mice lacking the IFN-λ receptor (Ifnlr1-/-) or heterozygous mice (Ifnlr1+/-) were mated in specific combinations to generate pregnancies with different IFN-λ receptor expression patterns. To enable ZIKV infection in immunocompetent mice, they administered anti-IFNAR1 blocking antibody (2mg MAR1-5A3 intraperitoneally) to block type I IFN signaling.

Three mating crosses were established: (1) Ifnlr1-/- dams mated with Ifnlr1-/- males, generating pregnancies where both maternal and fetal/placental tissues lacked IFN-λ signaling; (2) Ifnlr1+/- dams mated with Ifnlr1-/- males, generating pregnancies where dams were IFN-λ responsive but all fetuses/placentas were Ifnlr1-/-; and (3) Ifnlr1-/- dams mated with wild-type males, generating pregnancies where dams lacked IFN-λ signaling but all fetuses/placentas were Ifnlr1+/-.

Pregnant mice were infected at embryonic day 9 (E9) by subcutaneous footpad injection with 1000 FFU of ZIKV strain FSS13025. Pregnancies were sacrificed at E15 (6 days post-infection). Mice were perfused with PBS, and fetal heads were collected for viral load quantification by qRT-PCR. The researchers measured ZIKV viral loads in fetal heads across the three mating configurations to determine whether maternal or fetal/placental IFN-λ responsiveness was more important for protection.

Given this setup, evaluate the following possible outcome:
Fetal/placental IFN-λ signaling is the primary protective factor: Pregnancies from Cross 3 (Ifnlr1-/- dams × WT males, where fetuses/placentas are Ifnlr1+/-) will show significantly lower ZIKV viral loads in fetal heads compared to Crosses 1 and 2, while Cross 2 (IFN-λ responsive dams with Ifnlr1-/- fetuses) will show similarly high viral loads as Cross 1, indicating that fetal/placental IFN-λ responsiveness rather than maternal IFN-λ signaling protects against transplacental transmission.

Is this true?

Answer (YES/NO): NO